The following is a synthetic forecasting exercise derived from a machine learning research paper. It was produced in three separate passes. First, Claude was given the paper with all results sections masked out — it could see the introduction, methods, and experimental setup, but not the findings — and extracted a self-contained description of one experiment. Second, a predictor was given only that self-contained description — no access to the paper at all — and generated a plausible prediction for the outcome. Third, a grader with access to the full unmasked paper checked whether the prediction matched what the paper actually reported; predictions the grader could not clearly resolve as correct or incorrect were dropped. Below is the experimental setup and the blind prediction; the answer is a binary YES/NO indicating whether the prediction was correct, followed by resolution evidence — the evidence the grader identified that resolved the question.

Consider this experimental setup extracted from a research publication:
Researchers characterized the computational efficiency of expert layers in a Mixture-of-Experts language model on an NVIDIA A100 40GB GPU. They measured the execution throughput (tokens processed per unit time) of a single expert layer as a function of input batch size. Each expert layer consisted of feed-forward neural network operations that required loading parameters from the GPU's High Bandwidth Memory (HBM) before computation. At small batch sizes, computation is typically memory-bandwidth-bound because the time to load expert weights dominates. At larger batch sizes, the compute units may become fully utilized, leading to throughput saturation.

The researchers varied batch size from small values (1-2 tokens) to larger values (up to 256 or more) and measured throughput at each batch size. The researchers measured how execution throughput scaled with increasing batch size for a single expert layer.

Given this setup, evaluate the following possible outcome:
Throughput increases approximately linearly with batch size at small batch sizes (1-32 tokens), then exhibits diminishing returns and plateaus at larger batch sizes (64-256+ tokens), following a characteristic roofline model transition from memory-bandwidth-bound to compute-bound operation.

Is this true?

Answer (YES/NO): NO